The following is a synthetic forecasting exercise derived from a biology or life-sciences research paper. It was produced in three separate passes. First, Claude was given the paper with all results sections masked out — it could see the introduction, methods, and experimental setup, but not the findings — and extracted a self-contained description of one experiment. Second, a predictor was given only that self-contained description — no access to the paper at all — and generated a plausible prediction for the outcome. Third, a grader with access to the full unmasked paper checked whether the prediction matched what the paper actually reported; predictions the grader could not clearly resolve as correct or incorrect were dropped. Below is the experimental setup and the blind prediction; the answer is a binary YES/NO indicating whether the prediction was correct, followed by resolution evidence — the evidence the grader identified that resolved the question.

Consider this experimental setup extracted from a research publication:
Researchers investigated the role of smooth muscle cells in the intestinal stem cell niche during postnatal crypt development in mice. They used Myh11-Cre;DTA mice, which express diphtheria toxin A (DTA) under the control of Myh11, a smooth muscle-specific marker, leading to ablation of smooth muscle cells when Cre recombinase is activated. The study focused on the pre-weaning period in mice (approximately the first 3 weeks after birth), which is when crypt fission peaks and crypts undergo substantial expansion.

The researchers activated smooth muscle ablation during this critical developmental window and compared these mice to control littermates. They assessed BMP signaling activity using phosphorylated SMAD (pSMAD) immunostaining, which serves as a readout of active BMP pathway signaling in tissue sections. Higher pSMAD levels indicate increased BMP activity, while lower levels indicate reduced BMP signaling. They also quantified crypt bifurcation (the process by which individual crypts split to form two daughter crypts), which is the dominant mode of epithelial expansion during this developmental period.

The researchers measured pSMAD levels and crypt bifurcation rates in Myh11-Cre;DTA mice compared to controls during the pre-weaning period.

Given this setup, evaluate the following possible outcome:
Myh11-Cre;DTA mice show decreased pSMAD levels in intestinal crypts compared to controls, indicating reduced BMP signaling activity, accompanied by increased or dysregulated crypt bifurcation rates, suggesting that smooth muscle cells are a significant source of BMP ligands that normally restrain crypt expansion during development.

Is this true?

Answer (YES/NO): NO